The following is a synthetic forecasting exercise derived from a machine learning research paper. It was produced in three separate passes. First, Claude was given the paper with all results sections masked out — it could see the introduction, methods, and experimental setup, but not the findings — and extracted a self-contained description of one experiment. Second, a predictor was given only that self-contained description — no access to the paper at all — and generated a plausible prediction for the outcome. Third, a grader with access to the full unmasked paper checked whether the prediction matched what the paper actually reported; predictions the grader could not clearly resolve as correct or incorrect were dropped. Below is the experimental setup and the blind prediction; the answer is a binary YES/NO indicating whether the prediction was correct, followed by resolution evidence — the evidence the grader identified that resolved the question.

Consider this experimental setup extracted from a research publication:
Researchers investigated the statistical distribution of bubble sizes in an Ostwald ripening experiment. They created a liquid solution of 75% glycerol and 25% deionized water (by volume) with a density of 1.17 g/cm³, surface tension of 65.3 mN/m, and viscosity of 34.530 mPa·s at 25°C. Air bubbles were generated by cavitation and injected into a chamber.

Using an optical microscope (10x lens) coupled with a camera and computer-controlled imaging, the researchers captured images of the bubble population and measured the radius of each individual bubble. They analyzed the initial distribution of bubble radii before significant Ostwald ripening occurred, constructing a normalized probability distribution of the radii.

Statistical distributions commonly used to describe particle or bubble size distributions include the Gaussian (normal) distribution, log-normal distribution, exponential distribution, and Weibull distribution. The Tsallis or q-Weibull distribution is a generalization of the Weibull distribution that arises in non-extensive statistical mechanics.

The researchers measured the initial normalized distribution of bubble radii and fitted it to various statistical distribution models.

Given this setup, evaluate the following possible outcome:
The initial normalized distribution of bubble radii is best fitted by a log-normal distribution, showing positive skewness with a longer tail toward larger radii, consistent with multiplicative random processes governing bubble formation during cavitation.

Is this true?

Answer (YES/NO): NO